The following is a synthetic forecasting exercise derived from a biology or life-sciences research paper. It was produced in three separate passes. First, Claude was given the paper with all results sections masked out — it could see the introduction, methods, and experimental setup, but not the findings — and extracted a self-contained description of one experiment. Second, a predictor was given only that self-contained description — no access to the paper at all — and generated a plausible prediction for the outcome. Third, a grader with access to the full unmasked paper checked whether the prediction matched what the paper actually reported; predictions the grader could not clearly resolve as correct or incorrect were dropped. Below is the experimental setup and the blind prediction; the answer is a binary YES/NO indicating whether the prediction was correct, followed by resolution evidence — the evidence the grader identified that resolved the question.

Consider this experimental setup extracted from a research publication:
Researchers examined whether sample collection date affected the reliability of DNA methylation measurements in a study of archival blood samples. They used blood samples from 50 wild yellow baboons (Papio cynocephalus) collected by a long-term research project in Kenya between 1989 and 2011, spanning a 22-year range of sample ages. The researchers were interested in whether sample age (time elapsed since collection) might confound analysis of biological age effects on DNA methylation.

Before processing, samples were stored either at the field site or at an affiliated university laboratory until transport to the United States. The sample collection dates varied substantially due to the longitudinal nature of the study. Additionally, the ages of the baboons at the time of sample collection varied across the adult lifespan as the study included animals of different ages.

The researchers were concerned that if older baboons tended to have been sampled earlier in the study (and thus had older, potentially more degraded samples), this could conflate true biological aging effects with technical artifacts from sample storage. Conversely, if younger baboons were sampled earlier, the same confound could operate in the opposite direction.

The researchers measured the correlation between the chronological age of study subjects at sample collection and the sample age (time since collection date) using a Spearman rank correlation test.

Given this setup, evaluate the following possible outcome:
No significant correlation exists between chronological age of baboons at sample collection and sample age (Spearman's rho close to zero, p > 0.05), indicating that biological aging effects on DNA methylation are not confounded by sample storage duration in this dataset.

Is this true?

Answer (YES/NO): YES